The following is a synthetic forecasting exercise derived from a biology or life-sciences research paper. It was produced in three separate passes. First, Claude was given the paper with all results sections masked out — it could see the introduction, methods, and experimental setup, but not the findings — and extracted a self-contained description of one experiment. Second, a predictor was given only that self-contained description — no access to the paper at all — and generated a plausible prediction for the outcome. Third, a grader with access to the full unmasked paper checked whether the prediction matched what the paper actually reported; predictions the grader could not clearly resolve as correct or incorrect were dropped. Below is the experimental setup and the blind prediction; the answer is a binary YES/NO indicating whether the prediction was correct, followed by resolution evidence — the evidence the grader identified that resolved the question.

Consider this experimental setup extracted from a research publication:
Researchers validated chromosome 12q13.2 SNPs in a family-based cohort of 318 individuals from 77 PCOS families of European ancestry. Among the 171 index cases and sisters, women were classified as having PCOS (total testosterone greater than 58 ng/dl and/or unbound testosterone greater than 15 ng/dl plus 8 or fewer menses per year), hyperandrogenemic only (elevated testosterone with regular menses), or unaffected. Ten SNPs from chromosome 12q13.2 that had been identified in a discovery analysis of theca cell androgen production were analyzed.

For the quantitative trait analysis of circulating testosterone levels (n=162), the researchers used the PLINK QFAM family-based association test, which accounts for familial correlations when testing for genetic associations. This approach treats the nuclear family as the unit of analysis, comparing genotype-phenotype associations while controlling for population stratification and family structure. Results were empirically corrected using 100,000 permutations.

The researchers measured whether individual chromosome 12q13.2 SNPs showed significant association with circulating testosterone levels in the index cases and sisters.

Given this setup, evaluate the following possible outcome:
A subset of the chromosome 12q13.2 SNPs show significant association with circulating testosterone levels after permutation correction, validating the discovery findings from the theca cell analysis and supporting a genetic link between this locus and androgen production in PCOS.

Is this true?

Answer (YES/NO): NO